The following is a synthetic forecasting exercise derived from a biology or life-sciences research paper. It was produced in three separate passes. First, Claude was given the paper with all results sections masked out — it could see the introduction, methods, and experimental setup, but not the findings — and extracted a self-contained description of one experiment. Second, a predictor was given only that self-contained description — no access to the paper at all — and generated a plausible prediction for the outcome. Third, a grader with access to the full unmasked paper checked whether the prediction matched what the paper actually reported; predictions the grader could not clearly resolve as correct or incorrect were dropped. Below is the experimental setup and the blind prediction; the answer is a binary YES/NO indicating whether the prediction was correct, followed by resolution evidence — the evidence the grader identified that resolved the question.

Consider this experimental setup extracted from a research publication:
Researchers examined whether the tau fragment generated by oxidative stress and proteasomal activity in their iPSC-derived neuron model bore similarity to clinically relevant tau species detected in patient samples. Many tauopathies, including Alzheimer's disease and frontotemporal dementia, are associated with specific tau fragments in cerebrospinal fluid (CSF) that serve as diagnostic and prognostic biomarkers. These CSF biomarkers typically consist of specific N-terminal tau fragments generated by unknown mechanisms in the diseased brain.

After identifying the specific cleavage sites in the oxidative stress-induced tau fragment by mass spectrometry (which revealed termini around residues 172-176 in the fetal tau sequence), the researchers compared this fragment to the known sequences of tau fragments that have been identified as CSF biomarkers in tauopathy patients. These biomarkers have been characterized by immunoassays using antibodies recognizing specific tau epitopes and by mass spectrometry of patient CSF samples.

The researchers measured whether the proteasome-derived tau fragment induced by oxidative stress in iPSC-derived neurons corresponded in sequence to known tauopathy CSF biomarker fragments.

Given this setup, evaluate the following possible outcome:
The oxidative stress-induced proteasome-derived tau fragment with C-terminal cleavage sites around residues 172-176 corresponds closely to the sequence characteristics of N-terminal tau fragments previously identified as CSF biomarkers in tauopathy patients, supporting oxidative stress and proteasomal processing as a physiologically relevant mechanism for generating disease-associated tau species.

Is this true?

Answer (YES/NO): YES